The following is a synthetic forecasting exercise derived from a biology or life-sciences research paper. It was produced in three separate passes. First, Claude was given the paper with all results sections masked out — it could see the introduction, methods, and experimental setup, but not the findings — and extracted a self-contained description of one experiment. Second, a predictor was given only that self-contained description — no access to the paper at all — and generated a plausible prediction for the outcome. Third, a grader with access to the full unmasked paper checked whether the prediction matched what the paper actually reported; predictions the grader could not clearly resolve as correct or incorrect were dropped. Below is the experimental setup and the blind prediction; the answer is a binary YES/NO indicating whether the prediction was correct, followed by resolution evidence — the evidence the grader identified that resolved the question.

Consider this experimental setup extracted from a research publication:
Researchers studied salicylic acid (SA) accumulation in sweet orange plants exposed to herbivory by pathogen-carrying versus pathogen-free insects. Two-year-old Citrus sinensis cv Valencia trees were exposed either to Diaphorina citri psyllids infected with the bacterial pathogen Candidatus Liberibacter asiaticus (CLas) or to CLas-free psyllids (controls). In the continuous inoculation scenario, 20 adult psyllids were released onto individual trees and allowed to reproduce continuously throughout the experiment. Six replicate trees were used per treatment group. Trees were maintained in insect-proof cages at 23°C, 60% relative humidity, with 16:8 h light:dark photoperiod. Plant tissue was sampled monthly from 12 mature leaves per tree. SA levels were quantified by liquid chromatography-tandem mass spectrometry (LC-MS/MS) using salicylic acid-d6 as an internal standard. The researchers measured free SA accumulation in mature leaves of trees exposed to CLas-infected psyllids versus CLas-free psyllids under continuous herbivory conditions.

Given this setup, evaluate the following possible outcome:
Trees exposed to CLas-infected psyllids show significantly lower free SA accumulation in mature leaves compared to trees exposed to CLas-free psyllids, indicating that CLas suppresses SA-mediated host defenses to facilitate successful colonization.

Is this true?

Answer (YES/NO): NO